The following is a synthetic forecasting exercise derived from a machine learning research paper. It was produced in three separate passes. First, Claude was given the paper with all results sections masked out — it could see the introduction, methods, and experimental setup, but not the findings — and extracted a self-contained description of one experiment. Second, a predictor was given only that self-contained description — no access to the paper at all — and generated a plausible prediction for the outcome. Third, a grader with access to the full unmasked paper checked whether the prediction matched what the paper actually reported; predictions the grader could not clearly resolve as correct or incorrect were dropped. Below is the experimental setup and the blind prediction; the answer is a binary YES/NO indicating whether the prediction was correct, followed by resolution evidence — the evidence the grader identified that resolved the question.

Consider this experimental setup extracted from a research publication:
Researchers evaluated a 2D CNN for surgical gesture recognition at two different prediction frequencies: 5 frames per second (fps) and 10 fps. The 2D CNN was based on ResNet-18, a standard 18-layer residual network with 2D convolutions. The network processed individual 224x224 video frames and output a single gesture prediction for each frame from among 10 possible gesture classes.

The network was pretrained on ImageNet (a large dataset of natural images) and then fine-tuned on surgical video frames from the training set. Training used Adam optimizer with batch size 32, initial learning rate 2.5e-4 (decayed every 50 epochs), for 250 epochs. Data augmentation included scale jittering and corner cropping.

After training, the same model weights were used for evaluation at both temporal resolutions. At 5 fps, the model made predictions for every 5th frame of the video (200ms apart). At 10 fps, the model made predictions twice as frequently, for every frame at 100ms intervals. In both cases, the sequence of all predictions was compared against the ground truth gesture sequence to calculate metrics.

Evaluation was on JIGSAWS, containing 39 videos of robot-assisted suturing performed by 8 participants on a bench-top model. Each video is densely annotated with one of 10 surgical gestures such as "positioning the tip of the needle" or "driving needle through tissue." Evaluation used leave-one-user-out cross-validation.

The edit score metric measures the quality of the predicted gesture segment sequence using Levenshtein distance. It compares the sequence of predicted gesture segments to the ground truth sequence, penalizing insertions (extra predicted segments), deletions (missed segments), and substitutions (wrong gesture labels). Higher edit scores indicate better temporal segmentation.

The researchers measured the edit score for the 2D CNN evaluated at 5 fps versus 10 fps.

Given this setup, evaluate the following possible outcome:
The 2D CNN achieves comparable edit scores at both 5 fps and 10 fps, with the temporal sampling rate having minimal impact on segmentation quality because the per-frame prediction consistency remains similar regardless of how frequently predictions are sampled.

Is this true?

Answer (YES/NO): NO